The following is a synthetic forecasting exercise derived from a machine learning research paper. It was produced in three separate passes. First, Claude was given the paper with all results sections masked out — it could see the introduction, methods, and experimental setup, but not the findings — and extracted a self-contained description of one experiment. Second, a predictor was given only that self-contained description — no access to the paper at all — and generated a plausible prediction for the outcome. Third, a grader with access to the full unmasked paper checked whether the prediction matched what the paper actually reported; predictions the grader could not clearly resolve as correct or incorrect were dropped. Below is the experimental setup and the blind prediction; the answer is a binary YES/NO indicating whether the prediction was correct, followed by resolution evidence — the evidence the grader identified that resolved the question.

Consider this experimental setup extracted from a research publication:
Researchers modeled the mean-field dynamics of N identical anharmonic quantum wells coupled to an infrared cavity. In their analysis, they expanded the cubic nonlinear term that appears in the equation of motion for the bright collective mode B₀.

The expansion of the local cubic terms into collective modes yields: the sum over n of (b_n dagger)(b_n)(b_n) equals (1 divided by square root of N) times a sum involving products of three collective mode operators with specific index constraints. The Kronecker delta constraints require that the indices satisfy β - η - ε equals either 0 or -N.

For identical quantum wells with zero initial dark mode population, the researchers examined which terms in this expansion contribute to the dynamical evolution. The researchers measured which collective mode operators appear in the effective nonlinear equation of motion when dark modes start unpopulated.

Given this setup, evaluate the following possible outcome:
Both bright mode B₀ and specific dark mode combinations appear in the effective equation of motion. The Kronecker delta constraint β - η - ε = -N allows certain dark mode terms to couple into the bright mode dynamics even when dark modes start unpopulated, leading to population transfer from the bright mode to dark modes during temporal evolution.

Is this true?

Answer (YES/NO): NO